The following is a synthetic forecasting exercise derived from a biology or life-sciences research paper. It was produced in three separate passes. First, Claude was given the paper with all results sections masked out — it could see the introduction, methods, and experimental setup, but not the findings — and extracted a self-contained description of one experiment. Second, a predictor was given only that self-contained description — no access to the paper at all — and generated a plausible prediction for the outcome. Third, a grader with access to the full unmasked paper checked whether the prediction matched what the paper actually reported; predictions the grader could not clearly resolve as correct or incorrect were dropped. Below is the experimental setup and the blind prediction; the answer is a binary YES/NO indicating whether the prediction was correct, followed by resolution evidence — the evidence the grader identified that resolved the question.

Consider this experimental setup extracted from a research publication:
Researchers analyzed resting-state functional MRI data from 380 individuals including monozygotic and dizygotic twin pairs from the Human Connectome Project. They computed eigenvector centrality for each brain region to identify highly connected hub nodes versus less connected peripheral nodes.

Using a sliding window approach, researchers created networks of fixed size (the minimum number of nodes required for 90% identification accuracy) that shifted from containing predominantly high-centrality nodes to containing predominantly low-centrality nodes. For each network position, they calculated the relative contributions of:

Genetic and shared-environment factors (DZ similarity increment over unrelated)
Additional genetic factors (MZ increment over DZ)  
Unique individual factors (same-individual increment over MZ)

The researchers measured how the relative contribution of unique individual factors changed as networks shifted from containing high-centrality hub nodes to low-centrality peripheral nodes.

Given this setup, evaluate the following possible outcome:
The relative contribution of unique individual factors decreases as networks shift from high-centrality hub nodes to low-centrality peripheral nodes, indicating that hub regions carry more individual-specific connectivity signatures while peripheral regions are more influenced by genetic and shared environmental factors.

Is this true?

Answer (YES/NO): YES